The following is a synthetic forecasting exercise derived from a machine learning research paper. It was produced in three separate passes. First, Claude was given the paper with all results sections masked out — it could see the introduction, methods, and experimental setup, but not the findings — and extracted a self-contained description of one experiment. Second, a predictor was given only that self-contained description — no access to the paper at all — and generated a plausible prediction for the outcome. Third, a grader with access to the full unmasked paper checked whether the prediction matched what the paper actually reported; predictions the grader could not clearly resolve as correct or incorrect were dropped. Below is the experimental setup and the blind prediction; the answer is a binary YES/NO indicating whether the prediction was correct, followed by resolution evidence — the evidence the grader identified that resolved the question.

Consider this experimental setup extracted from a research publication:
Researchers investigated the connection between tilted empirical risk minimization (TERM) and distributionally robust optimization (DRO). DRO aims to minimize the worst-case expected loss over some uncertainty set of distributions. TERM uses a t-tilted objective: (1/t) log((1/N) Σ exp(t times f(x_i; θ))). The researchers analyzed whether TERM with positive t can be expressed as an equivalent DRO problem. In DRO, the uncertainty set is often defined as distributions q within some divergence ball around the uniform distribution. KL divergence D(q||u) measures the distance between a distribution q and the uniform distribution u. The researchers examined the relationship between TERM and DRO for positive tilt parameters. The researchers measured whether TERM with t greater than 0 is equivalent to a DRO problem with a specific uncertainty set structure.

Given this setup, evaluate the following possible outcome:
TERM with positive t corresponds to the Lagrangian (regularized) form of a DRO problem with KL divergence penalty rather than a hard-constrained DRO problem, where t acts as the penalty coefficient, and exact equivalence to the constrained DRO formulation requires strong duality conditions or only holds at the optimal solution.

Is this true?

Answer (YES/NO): NO